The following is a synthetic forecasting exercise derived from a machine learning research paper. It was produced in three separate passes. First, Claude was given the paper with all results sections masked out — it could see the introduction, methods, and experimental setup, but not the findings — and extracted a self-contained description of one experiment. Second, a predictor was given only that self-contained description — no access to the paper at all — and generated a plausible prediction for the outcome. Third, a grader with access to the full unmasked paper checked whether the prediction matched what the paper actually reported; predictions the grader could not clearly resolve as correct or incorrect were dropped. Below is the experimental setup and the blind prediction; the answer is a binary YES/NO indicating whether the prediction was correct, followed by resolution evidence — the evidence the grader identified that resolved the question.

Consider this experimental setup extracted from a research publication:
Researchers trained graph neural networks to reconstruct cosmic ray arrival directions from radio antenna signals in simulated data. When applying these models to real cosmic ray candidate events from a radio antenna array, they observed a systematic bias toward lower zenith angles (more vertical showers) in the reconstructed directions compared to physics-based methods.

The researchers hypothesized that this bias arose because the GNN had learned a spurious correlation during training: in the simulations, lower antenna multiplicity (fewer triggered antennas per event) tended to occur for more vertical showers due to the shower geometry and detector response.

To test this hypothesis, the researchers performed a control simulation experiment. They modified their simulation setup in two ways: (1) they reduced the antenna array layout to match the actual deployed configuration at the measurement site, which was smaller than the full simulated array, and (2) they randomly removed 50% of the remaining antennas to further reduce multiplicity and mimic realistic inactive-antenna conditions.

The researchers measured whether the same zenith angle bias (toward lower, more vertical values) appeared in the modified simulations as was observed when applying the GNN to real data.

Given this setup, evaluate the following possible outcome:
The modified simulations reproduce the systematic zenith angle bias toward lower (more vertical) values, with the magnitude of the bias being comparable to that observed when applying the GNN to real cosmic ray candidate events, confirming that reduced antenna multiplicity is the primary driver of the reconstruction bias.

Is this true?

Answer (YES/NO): YES